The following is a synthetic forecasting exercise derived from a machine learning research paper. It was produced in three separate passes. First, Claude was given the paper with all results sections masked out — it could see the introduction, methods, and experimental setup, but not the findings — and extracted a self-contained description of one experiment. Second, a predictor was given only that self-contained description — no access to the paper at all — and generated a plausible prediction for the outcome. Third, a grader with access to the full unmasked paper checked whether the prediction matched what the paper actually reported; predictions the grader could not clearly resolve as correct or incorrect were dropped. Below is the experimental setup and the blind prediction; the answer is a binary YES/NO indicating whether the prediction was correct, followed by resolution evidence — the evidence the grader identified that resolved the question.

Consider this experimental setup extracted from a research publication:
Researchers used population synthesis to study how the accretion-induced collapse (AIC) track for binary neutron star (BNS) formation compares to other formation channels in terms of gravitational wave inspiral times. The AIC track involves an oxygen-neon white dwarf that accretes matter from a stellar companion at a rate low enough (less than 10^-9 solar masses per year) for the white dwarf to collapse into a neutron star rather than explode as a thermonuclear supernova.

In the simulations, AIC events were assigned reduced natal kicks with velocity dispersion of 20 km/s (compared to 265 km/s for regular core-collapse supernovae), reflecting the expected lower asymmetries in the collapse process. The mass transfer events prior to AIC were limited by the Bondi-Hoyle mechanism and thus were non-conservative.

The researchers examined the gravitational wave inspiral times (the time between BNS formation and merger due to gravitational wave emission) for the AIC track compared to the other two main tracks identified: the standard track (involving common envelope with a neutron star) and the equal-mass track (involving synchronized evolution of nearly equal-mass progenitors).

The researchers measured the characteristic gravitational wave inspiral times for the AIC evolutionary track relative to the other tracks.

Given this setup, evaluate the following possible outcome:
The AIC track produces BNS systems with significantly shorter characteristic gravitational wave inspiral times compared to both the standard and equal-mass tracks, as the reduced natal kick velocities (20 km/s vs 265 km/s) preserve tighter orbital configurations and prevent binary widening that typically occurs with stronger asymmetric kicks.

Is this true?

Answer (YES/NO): YES